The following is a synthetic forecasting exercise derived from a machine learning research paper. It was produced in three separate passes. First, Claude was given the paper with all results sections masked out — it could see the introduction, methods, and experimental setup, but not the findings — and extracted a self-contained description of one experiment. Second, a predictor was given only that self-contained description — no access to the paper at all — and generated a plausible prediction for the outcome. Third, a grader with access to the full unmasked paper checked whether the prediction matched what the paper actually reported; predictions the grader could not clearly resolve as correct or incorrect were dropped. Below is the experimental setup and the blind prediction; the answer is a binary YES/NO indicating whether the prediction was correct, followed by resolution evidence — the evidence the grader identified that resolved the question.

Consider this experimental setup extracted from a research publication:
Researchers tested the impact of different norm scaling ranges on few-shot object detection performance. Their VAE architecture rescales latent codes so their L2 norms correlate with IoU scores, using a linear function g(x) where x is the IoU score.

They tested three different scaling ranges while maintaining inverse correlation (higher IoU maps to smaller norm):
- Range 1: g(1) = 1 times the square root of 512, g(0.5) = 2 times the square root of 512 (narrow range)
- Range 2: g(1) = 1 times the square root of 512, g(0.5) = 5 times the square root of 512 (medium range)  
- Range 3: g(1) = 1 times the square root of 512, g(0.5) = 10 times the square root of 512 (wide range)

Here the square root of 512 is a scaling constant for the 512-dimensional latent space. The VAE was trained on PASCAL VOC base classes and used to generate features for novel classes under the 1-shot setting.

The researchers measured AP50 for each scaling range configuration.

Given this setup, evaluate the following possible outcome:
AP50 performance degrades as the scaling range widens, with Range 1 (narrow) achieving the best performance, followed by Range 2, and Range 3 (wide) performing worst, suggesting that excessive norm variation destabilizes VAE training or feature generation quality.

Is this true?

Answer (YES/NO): NO